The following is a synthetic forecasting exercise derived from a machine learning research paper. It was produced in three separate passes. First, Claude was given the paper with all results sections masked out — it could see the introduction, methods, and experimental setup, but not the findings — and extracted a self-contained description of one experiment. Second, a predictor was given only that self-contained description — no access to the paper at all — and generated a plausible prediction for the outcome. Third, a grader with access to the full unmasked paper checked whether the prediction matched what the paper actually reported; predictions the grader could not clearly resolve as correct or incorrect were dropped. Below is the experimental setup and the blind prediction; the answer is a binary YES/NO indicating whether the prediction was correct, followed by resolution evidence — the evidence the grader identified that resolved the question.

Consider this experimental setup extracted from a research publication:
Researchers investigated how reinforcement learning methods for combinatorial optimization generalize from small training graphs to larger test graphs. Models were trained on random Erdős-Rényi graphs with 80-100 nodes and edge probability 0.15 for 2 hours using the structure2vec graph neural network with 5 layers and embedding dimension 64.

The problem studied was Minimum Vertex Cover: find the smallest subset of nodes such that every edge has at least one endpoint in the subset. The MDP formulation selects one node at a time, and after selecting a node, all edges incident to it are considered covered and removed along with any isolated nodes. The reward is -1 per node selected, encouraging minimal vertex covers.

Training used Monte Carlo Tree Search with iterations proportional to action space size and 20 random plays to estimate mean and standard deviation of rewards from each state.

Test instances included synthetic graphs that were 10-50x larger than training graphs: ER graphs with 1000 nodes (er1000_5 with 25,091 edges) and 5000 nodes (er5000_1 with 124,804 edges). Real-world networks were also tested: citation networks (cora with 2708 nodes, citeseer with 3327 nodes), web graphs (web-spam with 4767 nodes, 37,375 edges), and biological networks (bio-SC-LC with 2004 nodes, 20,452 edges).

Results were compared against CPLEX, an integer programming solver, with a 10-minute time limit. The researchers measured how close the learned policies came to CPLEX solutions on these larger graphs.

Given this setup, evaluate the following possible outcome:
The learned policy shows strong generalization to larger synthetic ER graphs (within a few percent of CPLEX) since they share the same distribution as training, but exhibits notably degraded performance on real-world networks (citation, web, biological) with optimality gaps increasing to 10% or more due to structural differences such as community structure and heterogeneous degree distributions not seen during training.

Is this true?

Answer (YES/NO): NO